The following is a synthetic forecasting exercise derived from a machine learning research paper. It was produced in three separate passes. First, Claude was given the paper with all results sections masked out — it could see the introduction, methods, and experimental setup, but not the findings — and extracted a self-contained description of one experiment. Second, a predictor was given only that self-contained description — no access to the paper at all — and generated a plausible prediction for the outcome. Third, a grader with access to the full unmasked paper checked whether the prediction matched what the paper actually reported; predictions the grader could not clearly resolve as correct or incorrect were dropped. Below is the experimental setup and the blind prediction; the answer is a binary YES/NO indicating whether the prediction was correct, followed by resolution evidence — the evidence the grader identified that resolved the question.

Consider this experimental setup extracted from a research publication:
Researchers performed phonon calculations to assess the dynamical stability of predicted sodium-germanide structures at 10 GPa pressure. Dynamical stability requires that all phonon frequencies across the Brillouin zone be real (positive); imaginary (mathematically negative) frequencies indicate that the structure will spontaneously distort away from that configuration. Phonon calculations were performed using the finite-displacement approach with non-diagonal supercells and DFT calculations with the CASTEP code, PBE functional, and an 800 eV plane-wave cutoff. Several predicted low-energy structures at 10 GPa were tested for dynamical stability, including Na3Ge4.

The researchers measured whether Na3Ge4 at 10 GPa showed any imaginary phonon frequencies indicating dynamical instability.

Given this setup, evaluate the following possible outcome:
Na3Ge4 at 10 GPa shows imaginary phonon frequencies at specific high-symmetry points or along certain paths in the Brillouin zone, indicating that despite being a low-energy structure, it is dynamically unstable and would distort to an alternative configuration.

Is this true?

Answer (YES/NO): YES